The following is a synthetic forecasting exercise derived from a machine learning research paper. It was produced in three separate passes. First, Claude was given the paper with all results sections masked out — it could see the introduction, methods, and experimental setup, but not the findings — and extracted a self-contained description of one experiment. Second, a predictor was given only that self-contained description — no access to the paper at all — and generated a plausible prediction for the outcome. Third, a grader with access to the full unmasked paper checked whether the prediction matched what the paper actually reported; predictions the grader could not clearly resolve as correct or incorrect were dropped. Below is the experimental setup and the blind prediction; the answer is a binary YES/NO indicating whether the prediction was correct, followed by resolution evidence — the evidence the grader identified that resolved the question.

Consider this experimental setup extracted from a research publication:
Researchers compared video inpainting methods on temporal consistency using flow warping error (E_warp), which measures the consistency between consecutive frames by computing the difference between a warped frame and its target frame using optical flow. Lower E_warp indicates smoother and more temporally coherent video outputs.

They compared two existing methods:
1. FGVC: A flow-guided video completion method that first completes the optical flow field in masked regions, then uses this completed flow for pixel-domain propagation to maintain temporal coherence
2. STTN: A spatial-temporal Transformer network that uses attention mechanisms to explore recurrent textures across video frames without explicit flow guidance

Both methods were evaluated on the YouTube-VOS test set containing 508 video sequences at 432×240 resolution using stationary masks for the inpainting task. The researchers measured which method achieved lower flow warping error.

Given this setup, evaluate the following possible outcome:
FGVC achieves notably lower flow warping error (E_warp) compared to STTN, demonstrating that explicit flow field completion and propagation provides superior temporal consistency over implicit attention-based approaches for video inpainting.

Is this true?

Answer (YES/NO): NO